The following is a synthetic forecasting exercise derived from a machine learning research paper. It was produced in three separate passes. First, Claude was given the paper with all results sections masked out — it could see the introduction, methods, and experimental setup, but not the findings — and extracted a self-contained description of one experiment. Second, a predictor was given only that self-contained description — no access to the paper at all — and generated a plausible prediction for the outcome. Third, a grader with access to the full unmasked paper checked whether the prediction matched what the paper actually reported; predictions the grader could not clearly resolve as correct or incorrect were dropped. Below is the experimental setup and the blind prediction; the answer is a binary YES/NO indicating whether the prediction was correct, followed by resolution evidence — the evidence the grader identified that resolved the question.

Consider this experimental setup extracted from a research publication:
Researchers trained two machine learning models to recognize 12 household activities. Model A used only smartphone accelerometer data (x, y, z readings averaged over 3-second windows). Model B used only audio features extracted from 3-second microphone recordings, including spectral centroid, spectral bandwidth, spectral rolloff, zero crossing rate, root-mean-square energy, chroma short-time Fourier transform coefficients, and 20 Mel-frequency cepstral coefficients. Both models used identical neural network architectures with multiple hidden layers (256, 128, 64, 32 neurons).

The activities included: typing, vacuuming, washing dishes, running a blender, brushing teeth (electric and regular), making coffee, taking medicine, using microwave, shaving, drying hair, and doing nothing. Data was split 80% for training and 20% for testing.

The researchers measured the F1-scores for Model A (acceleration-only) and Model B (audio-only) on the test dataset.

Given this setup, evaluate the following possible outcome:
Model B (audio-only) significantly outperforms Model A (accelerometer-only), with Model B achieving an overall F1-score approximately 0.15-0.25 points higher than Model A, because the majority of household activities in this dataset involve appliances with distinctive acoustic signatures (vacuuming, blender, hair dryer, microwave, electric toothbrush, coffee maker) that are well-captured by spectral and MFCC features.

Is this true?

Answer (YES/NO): YES